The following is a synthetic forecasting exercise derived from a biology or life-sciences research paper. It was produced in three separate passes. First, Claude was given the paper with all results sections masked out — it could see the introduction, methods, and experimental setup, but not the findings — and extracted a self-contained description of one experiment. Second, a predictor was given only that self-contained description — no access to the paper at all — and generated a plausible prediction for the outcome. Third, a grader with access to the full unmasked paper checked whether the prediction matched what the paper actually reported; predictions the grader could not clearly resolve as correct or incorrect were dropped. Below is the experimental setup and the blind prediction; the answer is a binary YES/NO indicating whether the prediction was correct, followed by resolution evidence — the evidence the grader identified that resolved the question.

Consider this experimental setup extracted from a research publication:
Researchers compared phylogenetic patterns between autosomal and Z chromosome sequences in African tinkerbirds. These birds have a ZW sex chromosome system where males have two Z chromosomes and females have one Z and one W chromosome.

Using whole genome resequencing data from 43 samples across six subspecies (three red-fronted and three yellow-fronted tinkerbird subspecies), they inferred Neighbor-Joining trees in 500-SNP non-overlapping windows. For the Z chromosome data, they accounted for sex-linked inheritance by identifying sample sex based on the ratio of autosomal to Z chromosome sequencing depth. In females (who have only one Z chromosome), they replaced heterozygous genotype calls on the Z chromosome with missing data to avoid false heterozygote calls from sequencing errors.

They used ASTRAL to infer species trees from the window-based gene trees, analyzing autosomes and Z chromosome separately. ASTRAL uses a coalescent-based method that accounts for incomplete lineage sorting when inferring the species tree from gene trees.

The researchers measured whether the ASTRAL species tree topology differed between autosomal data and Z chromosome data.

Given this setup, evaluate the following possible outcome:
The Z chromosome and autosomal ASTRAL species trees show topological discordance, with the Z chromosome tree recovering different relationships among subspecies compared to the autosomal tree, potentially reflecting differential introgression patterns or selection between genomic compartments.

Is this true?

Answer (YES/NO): YES